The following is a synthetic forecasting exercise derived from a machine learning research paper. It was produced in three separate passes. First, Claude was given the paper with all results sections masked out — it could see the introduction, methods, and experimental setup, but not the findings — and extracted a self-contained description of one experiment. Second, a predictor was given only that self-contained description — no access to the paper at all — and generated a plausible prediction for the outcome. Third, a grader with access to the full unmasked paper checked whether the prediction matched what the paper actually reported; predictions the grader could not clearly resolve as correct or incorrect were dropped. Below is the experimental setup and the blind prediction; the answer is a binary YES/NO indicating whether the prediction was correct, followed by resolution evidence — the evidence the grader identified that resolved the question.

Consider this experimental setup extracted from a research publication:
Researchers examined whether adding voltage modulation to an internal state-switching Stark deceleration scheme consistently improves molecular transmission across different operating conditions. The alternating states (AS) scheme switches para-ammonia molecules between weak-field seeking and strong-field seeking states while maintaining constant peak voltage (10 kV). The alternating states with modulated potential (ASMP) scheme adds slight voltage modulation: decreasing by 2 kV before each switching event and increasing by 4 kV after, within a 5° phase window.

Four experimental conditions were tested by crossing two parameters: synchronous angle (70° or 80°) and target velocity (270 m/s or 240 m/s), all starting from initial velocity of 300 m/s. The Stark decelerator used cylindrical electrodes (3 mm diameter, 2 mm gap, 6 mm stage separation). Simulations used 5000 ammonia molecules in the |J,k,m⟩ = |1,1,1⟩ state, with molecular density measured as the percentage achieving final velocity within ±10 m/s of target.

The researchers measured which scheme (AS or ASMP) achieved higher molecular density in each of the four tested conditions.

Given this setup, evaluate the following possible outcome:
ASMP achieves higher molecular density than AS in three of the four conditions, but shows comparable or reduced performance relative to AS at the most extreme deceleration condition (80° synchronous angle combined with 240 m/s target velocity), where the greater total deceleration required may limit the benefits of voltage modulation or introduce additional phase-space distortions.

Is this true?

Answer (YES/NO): NO